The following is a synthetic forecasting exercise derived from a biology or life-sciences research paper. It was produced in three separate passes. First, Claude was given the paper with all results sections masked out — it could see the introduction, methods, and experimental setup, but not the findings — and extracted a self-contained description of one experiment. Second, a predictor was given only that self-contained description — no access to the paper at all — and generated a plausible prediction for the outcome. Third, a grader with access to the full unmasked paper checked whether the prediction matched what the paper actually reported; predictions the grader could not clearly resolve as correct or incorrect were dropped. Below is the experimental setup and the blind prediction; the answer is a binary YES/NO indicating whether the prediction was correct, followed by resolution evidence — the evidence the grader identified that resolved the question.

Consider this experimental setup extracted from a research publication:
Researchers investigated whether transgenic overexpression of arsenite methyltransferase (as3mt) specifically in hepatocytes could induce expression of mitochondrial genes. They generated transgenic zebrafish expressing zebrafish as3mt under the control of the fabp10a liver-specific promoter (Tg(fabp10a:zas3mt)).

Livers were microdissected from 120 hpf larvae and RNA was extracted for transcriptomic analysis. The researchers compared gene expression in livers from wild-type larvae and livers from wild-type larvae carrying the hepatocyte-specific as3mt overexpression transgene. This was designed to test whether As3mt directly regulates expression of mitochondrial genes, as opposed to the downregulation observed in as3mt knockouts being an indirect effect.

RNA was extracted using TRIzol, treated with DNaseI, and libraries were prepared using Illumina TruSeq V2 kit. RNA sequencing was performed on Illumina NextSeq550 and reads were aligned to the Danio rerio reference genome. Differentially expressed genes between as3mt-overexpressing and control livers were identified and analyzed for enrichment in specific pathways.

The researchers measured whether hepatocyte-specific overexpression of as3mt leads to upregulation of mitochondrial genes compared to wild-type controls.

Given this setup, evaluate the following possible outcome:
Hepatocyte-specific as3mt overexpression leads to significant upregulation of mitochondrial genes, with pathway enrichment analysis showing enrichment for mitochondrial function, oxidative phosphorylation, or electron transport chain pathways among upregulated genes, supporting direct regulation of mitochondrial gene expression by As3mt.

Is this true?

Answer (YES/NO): YES